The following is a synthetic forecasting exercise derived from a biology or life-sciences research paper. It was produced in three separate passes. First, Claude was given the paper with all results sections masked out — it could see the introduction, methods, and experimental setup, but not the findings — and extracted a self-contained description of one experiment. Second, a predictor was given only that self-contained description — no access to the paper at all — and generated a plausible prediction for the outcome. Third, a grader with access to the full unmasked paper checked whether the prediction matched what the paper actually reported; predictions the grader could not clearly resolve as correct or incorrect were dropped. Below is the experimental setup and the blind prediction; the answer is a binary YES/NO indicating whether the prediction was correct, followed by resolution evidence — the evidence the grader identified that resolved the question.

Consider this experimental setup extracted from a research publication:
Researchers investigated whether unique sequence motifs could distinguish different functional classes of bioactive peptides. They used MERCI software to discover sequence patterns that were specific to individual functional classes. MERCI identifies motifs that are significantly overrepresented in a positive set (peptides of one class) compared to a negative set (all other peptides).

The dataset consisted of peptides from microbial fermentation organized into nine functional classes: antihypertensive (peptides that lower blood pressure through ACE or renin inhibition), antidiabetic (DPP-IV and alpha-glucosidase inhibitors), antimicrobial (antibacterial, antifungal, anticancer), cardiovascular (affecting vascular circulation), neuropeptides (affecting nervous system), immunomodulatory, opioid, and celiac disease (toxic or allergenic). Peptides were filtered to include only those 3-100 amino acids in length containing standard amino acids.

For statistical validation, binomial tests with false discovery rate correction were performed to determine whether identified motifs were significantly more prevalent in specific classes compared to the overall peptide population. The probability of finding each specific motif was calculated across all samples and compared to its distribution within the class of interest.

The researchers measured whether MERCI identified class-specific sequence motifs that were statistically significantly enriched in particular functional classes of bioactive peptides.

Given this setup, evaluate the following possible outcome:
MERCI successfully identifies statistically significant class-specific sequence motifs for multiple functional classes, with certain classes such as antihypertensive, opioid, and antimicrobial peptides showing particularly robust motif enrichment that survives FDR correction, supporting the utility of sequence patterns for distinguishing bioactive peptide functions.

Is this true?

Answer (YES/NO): NO